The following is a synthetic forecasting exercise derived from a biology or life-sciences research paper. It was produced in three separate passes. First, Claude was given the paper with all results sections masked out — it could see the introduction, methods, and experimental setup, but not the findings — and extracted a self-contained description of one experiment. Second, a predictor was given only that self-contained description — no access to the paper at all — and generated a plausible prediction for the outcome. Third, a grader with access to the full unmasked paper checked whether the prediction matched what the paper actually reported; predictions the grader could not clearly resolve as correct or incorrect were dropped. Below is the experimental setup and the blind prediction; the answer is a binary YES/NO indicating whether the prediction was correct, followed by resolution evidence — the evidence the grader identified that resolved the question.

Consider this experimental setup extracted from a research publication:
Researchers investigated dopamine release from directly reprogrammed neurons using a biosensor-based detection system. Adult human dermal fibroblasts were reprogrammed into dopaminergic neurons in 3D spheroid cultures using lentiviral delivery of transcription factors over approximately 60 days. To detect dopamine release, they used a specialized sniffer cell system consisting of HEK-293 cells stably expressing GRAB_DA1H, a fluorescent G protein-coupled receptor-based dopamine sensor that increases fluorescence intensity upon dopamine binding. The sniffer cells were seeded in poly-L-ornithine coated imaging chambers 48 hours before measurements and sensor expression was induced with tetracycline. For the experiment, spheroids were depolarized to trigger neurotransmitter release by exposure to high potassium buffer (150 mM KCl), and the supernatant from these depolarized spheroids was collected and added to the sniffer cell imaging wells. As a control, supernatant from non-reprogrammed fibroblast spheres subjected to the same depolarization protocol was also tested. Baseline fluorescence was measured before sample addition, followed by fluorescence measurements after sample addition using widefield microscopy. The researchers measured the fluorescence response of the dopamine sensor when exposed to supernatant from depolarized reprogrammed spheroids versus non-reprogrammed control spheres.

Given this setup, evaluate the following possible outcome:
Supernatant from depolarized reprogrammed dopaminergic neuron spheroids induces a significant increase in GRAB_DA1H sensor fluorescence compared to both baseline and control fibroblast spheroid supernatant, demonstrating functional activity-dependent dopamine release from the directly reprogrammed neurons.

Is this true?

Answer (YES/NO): YES